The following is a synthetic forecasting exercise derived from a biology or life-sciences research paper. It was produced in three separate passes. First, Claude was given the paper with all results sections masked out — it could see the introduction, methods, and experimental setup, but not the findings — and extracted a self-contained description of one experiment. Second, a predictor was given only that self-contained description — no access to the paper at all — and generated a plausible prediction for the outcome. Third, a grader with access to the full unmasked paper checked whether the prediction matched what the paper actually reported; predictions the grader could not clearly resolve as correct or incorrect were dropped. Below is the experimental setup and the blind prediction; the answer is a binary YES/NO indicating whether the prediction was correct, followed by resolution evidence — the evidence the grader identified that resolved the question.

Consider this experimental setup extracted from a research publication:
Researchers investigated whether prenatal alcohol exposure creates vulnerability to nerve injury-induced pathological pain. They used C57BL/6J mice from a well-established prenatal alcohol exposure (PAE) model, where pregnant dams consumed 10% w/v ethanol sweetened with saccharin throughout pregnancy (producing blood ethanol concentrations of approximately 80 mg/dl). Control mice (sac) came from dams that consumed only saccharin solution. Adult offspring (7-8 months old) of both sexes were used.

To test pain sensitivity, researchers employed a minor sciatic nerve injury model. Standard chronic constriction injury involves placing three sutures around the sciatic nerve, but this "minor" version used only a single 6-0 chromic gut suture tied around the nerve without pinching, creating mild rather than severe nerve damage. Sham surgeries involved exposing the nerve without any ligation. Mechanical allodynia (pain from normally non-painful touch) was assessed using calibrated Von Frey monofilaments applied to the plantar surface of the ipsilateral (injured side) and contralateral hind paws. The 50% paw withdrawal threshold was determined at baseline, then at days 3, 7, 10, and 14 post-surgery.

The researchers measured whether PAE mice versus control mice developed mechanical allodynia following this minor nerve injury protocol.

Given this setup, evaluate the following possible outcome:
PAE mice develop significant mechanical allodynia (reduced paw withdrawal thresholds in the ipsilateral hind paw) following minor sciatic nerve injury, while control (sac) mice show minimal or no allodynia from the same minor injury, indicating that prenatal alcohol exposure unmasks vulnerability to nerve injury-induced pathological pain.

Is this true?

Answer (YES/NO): YES